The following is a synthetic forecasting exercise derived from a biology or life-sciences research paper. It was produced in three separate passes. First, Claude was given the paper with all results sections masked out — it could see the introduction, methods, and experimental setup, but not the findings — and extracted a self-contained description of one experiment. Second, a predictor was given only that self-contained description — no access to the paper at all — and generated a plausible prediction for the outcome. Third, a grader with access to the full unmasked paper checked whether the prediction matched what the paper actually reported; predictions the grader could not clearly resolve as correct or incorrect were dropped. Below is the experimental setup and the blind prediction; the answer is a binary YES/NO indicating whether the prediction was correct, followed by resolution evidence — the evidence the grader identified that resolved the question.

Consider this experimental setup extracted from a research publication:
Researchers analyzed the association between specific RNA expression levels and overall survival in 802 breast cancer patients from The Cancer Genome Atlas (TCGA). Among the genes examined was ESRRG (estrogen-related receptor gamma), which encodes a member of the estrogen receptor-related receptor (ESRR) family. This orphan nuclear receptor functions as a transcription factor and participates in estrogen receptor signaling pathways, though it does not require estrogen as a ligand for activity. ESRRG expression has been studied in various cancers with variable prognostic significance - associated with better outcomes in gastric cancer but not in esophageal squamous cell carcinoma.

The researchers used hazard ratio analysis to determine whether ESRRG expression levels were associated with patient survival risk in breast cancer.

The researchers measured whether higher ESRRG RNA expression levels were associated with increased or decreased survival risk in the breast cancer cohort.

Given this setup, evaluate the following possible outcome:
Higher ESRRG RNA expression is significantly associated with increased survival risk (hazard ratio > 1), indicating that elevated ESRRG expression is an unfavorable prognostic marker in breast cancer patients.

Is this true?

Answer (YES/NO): NO